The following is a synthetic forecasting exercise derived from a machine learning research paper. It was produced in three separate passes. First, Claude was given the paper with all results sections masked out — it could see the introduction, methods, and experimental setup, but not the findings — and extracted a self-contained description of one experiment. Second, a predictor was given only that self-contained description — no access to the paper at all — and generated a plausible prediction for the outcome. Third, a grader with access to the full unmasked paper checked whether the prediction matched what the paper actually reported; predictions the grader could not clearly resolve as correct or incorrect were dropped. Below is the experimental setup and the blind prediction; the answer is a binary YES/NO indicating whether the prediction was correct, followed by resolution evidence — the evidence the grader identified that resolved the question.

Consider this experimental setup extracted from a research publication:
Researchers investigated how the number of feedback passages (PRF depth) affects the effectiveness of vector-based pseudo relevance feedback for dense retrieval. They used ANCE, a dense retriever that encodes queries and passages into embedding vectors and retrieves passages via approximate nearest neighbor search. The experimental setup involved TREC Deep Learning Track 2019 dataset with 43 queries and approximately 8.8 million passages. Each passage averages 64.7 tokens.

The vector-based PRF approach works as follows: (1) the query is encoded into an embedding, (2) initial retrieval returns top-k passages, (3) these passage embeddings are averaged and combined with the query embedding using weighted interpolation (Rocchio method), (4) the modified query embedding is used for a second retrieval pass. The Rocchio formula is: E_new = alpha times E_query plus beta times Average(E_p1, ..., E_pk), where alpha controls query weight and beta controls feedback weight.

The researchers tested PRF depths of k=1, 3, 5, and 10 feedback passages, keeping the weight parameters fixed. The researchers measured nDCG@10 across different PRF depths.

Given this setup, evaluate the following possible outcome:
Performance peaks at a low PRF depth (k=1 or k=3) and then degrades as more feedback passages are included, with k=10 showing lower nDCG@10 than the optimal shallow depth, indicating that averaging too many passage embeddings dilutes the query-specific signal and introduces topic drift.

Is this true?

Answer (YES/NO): NO